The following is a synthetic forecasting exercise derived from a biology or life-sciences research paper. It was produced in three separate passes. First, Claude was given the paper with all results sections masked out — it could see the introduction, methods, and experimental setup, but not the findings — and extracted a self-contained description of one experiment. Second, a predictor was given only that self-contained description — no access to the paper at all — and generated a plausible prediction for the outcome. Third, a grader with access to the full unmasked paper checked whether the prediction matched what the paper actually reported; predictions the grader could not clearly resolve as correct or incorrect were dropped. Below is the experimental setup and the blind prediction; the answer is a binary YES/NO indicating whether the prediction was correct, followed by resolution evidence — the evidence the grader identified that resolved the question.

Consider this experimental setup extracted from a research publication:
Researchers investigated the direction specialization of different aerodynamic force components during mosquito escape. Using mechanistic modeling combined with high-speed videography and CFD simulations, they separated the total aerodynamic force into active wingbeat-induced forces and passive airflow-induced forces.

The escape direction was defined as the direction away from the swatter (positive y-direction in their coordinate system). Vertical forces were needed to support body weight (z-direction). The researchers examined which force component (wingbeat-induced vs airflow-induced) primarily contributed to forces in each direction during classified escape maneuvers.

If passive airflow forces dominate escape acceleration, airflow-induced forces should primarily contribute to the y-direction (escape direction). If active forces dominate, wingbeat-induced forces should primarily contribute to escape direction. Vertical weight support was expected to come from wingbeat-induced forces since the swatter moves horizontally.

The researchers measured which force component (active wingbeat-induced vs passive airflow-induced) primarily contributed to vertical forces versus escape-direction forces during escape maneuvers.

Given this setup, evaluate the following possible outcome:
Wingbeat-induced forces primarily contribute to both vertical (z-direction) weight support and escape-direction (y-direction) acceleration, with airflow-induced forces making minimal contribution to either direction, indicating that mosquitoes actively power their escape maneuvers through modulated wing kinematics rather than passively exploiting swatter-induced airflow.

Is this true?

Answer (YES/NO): NO